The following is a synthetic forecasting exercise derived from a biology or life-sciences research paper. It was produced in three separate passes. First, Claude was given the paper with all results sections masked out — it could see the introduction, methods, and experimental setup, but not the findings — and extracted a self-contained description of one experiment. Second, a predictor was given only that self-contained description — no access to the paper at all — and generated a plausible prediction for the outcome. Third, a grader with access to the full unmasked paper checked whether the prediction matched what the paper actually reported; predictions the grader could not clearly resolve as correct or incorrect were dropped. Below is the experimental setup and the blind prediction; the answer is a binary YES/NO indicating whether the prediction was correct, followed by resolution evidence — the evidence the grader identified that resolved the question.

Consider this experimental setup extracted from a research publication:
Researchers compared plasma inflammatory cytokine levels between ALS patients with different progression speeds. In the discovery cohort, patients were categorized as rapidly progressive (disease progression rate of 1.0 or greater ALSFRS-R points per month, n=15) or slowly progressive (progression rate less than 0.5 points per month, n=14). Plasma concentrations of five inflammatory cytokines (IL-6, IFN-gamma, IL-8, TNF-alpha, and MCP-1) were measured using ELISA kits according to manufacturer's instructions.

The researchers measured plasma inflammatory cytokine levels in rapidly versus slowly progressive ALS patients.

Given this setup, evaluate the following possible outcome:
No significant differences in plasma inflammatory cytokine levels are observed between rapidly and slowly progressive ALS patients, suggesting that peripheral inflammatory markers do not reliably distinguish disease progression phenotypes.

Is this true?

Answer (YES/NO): NO